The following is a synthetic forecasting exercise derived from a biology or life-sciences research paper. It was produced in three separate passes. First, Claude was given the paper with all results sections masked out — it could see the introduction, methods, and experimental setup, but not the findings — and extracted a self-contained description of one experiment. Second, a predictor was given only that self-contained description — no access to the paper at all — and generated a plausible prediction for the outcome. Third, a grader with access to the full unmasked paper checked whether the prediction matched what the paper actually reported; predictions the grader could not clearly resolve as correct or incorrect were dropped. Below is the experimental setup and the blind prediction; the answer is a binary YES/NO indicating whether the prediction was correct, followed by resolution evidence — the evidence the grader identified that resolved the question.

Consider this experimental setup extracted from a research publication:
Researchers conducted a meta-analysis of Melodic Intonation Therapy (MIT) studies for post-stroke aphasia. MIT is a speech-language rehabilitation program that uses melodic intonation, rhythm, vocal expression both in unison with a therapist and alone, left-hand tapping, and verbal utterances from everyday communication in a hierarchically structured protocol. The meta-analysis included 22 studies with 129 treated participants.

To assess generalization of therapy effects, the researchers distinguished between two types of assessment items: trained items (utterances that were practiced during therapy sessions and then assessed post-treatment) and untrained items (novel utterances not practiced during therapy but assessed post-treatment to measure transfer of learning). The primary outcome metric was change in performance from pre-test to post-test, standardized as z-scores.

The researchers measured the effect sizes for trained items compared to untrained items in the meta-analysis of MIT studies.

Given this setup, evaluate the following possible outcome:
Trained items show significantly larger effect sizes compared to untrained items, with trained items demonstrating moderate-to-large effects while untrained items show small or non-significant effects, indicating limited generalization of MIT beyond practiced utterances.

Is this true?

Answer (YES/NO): NO